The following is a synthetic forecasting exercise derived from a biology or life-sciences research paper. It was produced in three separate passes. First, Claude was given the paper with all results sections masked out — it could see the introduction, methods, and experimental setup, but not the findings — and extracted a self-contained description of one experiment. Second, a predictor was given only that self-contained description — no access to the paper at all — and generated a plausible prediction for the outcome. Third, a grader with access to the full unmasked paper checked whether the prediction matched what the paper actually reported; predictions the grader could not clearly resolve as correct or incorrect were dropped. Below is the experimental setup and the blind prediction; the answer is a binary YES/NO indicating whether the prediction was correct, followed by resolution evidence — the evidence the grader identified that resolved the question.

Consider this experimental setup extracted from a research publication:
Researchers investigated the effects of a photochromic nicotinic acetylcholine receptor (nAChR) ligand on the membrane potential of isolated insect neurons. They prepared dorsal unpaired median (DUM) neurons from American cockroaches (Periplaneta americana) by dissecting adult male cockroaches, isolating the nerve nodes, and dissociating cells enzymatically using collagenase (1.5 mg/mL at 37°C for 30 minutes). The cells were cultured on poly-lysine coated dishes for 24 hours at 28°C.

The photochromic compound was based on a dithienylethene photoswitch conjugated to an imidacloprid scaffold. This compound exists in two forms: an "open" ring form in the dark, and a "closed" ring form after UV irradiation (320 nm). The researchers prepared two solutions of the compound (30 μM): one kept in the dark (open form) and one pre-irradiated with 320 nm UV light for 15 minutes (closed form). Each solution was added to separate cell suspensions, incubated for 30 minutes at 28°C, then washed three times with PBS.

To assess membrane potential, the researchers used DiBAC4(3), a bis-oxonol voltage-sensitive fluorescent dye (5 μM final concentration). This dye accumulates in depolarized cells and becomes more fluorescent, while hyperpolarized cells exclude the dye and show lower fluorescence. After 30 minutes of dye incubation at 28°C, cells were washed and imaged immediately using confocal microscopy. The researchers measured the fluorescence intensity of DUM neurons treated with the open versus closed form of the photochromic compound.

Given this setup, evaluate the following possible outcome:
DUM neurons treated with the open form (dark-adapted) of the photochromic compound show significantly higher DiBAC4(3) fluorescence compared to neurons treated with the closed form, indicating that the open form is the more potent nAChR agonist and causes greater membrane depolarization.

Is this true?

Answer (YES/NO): NO